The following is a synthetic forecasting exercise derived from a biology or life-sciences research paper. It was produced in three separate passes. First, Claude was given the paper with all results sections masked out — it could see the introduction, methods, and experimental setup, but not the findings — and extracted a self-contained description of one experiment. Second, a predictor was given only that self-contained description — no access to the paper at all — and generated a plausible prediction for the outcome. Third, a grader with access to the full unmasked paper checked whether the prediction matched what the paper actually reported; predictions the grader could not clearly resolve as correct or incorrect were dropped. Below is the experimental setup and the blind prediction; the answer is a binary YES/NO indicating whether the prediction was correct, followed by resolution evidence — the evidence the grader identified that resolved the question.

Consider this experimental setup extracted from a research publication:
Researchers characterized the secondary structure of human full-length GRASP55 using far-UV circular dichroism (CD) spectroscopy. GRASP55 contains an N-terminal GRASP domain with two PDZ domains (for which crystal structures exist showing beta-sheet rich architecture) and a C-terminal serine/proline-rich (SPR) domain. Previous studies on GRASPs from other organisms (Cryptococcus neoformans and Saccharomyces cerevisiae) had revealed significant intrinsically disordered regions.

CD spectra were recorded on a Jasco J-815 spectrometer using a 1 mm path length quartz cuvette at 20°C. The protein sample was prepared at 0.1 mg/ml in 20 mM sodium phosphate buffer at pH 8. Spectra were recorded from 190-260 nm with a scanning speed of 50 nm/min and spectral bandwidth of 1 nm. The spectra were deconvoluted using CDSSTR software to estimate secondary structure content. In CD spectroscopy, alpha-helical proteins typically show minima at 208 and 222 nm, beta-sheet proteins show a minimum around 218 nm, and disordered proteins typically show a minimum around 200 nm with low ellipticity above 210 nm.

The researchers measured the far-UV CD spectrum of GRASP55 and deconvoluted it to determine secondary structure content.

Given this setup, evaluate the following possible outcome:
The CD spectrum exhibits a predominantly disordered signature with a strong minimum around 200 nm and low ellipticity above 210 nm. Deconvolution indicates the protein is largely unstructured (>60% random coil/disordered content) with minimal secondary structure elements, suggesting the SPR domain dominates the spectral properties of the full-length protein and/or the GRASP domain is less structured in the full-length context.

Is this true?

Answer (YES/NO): NO